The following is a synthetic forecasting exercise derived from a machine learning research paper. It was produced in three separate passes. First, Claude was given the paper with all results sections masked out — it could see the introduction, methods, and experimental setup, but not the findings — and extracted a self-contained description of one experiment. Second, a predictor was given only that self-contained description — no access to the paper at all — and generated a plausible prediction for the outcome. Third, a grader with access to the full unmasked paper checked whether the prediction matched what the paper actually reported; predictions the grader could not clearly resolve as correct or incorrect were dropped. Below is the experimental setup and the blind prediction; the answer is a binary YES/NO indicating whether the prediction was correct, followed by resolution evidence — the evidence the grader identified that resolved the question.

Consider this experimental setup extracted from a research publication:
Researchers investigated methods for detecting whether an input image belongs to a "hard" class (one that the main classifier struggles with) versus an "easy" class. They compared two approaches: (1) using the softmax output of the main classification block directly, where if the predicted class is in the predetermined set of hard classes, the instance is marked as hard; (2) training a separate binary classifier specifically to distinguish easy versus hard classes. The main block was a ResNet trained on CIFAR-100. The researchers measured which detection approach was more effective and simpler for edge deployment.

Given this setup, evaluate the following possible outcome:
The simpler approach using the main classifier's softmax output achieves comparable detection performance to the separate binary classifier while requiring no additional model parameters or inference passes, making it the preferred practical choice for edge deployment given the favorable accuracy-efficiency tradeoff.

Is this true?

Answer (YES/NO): NO